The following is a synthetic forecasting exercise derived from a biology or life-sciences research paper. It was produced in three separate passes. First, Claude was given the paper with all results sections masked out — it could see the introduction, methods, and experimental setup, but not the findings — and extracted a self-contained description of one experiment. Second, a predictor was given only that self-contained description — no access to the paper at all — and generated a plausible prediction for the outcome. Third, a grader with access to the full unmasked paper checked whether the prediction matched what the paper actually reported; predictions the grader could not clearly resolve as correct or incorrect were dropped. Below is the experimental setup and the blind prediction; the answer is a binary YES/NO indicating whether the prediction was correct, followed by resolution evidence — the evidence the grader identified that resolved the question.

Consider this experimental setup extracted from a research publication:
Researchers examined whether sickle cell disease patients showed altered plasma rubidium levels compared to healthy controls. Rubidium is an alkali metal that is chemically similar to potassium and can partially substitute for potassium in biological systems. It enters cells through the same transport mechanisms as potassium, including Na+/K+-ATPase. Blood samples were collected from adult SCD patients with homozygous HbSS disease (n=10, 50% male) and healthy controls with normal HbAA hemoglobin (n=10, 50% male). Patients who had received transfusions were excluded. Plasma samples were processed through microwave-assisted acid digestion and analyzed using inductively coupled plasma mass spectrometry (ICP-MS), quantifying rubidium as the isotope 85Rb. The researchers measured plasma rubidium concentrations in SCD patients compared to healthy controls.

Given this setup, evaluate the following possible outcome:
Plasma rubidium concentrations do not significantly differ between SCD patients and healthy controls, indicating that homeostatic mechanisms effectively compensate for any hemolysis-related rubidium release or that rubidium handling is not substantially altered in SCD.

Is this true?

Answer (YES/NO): NO